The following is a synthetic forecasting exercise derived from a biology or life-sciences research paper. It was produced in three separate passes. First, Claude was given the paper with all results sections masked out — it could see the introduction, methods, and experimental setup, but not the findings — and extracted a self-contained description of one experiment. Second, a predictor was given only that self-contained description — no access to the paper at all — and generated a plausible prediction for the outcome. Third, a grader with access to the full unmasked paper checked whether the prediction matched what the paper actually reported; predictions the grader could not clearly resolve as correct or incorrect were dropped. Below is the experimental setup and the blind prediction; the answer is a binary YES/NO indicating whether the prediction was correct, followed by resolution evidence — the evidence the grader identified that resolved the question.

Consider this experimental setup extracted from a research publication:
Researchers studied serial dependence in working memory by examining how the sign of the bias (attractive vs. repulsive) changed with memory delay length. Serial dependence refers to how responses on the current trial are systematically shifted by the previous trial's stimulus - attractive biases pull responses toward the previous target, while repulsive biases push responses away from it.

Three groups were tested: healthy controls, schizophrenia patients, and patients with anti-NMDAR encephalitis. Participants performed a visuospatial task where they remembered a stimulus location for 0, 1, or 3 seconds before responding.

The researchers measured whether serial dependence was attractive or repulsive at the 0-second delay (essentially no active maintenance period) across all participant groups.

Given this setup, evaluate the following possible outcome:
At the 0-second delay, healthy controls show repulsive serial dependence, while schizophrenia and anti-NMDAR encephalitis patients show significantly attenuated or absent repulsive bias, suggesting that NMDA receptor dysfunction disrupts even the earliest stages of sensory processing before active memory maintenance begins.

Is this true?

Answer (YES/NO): NO